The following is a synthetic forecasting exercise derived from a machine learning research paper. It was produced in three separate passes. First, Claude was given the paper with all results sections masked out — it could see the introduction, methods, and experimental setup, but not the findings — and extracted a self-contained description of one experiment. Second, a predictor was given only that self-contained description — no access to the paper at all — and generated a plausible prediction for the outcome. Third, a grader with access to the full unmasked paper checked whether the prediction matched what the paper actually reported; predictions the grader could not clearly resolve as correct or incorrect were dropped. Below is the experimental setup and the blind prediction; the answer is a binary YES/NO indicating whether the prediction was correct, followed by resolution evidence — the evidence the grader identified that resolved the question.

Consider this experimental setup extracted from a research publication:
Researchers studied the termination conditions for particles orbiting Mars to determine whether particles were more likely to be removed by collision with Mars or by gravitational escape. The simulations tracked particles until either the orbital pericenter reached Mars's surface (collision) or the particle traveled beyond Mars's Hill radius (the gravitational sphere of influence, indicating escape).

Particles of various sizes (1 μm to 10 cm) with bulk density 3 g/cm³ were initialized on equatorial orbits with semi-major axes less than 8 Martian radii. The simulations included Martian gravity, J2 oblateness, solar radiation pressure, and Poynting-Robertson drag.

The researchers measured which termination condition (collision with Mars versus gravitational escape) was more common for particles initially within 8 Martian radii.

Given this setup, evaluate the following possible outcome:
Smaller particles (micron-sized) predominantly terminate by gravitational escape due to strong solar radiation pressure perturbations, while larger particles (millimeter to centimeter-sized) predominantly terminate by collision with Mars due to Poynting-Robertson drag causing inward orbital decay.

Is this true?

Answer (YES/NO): NO